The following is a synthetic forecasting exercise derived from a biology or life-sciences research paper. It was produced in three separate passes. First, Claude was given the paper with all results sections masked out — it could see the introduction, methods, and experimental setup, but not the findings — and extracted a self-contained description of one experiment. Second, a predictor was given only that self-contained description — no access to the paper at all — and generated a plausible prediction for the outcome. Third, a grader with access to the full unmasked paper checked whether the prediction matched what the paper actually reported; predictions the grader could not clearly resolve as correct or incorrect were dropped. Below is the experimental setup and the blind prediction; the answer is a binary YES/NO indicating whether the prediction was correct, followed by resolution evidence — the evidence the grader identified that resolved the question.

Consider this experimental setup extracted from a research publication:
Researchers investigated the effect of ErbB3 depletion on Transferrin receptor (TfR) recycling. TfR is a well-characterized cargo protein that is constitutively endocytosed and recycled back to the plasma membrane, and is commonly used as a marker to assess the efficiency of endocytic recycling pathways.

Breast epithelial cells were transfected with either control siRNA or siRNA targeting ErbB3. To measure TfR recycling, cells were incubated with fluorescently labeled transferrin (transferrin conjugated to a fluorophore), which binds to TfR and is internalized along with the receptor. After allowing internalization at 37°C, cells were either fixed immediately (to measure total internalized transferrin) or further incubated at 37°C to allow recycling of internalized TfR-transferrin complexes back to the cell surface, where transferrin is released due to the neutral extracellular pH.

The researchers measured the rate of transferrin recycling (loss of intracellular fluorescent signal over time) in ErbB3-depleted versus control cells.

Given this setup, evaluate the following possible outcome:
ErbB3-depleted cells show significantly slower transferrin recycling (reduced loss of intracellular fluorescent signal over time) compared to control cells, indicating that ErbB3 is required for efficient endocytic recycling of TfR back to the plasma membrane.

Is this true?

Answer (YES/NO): YES